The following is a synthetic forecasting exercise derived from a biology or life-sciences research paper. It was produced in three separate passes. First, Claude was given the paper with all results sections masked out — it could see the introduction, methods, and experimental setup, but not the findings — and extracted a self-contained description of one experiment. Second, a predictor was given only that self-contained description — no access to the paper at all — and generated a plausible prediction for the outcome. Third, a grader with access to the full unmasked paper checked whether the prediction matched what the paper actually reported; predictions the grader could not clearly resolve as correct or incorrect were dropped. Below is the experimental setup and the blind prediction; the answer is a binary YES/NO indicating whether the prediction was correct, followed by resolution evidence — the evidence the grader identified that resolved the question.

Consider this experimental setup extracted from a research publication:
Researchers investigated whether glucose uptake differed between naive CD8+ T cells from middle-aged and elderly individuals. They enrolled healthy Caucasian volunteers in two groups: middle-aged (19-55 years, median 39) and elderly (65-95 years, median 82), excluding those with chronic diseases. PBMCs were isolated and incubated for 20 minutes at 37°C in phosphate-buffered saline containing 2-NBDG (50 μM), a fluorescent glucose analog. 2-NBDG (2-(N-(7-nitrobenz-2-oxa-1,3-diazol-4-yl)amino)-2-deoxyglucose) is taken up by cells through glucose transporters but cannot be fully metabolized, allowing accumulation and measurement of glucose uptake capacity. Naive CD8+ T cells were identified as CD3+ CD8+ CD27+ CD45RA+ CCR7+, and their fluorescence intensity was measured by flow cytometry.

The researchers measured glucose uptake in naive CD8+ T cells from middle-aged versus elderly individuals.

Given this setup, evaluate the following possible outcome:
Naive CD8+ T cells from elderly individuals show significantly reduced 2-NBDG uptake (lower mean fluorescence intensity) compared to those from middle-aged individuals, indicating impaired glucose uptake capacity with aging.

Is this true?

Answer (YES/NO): NO